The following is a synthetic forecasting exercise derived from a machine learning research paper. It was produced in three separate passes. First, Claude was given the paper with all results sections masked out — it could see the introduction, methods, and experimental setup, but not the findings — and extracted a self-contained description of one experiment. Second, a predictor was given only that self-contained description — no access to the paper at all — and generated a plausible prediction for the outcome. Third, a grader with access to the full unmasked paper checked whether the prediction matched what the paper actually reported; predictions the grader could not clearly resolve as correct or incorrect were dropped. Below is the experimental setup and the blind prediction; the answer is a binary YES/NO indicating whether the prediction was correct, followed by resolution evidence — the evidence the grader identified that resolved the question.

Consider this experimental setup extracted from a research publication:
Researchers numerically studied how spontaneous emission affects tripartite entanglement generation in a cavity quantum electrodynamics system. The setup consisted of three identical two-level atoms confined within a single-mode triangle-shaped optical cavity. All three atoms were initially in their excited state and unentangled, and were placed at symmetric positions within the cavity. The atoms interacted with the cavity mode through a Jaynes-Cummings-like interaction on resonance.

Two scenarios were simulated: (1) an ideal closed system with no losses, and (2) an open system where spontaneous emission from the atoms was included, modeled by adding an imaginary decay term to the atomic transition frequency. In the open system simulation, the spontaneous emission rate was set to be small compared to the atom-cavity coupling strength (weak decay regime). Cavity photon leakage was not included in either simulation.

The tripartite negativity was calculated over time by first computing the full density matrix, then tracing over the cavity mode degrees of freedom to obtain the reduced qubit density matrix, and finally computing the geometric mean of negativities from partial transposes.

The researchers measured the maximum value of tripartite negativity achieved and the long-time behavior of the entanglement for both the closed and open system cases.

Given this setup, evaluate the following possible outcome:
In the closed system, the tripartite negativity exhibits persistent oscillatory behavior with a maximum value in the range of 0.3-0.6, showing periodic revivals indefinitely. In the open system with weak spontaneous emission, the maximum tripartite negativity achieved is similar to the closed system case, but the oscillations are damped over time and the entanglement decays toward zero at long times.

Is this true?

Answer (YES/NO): NO